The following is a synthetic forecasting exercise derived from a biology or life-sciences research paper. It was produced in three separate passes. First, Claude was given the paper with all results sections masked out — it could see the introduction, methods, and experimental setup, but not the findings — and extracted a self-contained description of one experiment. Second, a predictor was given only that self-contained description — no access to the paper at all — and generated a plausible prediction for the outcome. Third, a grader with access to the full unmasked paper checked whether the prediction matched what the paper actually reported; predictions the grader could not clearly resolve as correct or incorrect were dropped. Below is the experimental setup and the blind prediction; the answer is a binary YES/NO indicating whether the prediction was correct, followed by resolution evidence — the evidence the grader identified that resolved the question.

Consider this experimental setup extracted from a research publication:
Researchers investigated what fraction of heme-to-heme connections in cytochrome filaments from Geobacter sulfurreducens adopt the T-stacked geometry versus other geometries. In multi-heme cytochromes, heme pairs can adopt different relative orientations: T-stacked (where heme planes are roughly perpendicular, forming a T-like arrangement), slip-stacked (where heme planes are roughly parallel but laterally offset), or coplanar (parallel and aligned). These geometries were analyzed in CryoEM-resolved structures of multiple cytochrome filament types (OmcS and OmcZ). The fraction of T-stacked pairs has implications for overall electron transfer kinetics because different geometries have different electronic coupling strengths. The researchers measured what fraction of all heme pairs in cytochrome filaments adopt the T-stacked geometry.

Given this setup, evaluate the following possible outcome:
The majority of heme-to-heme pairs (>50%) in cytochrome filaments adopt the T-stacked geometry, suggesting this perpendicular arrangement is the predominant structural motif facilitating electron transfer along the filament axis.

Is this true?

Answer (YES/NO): NO